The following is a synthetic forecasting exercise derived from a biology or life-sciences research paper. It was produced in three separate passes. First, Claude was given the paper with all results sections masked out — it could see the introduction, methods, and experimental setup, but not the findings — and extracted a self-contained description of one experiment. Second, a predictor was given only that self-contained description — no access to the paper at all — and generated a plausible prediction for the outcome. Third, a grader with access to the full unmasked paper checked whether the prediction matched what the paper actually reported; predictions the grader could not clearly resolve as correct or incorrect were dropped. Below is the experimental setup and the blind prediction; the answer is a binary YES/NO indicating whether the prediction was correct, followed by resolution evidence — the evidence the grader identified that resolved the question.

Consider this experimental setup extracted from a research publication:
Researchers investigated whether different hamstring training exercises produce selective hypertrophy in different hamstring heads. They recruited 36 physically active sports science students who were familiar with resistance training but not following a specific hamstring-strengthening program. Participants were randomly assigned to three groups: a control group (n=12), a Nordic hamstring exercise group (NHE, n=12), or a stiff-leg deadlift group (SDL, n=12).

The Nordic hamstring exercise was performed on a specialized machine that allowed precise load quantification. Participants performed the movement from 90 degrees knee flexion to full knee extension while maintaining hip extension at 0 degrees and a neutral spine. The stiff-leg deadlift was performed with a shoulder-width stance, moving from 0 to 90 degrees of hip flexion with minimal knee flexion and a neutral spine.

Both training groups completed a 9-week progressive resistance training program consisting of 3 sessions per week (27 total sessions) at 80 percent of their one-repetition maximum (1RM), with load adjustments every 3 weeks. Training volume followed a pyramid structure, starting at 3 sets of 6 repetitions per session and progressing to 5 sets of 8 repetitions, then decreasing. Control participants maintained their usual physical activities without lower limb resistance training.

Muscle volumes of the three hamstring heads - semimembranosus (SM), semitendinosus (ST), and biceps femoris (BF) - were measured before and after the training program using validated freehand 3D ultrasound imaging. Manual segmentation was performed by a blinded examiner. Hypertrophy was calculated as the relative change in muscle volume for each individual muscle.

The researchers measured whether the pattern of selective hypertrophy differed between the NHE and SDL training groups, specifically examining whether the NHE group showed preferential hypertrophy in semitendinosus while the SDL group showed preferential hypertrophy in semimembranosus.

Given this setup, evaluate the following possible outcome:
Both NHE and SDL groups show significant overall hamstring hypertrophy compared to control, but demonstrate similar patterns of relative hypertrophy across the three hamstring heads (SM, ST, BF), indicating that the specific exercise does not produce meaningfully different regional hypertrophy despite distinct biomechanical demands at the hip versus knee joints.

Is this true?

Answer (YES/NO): NO